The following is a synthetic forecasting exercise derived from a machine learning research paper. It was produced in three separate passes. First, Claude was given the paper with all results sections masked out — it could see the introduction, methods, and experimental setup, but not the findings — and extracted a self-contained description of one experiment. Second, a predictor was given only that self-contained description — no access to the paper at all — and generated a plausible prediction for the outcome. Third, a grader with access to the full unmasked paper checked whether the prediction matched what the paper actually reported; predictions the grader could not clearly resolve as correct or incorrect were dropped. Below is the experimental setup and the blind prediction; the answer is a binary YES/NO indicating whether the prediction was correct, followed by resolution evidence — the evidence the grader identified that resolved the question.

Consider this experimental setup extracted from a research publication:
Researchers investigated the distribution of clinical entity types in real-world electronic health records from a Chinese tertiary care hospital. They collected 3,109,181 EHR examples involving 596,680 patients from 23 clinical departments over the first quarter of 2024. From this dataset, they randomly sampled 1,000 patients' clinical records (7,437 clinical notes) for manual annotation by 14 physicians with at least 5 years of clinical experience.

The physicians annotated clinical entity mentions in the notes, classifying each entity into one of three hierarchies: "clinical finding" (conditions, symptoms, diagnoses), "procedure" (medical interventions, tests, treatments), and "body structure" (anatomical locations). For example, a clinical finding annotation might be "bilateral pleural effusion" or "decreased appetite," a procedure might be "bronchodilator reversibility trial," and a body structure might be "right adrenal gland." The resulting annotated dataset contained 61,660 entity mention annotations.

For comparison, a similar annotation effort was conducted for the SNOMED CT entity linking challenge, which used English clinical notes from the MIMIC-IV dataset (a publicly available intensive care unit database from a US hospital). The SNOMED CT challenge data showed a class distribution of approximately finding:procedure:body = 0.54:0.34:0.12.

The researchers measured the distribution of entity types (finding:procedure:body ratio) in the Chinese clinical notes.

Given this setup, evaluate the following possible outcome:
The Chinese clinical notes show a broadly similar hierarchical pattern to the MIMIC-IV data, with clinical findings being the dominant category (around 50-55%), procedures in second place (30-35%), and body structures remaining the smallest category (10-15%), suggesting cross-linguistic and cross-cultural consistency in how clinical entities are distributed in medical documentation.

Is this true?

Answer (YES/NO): NO